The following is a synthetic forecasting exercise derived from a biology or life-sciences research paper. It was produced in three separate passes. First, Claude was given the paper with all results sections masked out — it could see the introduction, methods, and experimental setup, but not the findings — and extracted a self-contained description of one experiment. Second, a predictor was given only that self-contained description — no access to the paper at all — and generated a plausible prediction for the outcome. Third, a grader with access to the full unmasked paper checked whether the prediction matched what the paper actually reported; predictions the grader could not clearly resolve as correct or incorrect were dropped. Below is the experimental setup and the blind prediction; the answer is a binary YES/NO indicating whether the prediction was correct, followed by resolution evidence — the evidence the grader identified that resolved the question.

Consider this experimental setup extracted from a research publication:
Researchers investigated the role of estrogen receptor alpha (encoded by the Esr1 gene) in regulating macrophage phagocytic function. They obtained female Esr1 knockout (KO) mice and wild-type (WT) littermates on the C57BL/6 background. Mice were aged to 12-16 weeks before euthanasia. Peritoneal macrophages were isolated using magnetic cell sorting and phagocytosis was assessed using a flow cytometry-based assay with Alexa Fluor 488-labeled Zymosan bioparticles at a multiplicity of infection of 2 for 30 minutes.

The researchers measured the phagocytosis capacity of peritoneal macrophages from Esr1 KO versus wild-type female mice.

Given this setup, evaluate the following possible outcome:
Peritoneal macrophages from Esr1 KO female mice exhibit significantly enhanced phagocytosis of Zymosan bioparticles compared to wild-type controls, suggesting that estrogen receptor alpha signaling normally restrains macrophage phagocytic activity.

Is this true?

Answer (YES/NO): NO